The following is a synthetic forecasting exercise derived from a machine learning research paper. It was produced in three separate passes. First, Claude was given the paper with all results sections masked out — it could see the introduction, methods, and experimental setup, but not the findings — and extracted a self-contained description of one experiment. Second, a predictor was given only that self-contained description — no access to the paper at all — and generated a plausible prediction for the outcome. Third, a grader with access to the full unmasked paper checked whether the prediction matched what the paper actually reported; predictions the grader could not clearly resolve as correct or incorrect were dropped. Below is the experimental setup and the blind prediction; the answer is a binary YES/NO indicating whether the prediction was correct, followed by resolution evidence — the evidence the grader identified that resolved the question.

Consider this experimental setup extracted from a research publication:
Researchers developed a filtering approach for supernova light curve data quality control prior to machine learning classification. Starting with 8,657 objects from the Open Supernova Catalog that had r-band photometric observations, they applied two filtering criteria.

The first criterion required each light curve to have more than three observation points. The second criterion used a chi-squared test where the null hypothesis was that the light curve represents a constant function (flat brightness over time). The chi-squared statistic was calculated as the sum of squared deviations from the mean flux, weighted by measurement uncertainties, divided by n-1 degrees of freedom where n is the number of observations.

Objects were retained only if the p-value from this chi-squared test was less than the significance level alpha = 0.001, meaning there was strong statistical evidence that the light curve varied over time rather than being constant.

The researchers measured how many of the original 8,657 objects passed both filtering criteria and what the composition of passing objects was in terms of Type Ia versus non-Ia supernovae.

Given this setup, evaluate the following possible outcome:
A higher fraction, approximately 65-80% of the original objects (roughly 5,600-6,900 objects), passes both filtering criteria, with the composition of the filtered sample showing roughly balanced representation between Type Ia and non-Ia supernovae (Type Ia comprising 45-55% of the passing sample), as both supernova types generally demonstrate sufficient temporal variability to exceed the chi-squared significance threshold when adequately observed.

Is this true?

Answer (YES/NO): NO